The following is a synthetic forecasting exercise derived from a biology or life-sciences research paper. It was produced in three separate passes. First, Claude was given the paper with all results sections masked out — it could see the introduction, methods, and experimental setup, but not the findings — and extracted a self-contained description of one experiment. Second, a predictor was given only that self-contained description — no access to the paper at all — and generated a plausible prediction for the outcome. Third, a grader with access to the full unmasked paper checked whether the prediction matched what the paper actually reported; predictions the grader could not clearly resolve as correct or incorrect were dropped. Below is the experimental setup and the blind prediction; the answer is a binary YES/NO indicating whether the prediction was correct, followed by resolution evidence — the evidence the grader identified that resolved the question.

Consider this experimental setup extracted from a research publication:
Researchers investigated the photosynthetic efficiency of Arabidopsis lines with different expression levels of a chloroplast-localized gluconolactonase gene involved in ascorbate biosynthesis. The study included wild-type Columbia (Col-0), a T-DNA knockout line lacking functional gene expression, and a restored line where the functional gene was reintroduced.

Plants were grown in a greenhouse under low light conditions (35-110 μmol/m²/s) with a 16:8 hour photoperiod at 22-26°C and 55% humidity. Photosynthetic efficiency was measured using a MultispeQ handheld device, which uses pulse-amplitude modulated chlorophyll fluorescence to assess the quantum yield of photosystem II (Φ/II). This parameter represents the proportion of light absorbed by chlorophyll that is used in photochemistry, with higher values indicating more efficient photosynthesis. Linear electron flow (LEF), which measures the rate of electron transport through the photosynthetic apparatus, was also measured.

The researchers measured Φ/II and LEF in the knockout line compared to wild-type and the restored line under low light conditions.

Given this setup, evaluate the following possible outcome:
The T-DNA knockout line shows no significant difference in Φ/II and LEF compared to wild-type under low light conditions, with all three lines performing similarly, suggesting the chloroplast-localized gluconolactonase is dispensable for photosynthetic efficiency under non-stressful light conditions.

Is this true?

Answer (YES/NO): NO